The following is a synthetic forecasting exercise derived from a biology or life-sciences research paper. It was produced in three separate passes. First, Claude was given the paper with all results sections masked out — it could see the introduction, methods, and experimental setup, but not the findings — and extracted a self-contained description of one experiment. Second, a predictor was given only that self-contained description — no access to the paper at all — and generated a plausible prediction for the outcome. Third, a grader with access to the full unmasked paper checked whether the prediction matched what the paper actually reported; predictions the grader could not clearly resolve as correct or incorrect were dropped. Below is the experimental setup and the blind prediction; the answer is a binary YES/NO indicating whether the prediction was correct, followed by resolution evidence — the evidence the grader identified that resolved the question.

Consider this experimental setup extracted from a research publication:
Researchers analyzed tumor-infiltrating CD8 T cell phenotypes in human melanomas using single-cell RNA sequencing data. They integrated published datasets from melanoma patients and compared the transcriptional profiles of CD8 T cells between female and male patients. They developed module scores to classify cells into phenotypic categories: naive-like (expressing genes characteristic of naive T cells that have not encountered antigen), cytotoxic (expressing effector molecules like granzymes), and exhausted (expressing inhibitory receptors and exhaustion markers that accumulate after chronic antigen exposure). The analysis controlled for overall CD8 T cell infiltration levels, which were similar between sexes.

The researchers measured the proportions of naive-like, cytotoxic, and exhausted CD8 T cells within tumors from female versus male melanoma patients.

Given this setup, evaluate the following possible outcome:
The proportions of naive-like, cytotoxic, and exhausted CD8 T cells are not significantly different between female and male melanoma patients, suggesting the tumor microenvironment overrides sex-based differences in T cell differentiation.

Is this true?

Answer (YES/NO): NO